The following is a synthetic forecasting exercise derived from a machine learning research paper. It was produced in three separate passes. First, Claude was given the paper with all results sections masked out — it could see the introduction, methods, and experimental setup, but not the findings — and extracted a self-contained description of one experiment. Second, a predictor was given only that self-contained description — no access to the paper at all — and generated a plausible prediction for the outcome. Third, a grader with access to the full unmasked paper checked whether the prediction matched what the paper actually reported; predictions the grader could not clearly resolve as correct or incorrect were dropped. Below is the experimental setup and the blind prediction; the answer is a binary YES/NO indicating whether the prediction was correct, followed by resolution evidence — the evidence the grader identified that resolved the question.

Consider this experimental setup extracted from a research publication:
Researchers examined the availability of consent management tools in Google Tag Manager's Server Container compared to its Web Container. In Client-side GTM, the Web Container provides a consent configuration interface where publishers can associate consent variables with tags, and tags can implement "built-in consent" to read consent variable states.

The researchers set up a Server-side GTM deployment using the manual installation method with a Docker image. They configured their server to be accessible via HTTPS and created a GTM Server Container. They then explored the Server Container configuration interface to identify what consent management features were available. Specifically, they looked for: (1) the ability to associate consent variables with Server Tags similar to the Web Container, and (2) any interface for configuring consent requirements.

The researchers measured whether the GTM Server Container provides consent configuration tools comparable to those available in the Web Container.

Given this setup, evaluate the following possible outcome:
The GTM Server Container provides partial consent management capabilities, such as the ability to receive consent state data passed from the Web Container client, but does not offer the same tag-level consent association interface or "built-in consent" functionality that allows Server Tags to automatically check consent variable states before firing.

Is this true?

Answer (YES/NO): NO